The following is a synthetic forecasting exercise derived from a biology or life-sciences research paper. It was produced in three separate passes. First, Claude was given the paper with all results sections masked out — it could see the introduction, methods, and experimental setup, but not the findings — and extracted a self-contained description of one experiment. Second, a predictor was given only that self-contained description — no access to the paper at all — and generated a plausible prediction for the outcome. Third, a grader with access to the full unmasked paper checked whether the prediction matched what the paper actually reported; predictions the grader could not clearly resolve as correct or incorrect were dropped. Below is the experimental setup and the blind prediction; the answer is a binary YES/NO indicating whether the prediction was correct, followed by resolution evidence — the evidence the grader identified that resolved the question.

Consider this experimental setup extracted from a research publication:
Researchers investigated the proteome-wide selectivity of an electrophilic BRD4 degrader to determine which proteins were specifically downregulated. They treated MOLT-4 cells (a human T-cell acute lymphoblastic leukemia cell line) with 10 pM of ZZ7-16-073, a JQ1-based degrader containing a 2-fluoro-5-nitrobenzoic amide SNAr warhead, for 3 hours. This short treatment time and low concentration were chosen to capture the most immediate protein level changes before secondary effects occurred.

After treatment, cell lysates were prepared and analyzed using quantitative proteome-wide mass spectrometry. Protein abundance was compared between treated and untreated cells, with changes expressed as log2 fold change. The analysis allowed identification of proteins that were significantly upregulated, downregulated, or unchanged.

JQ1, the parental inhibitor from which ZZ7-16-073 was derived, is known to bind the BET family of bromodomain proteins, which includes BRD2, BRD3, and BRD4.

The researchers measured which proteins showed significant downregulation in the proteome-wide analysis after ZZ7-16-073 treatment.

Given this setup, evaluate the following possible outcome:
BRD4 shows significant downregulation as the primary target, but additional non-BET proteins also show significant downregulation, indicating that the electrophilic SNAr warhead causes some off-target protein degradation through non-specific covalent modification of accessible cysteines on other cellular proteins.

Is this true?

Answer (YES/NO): NO